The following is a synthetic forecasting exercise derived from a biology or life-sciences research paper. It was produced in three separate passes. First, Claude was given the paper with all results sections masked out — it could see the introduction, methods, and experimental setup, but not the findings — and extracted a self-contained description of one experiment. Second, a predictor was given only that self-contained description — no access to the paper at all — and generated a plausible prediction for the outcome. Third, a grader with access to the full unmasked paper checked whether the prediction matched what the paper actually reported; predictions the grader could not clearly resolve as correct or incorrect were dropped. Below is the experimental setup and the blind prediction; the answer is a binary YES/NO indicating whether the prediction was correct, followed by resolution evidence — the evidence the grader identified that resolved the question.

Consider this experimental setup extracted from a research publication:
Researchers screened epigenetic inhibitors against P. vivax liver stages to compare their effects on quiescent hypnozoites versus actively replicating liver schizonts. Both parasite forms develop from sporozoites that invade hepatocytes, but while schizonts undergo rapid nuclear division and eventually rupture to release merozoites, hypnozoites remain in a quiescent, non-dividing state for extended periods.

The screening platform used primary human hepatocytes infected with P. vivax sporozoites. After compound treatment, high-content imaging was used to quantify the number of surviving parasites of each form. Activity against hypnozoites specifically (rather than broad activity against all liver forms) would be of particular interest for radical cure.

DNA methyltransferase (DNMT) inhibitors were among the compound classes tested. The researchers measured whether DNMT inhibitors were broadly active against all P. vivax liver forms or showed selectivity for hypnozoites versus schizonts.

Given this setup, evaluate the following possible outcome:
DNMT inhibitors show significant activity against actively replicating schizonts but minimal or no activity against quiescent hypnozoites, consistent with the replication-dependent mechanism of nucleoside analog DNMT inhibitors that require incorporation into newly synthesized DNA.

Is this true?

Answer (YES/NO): NO